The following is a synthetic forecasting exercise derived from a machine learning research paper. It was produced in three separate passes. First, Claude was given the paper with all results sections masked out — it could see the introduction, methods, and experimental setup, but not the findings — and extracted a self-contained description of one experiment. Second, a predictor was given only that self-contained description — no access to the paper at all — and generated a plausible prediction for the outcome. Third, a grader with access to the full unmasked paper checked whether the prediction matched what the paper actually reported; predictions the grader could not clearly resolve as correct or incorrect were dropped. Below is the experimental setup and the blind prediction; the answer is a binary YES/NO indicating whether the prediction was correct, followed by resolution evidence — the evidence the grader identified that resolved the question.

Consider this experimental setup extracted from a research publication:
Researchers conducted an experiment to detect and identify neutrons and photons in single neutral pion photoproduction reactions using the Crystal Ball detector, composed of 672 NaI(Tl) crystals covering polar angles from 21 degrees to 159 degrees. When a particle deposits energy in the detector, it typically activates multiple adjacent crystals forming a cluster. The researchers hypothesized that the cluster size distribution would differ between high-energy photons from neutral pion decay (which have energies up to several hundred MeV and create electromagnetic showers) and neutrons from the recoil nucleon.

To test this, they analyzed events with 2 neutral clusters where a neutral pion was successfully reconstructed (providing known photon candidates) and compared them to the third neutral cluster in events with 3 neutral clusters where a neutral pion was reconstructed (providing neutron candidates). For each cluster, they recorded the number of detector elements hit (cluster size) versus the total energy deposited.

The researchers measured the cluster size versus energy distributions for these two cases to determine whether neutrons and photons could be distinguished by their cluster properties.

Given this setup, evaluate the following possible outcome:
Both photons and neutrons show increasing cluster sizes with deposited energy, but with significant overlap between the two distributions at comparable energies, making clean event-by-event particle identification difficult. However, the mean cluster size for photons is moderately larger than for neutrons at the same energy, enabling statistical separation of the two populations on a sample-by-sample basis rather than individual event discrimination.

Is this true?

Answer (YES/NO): NO